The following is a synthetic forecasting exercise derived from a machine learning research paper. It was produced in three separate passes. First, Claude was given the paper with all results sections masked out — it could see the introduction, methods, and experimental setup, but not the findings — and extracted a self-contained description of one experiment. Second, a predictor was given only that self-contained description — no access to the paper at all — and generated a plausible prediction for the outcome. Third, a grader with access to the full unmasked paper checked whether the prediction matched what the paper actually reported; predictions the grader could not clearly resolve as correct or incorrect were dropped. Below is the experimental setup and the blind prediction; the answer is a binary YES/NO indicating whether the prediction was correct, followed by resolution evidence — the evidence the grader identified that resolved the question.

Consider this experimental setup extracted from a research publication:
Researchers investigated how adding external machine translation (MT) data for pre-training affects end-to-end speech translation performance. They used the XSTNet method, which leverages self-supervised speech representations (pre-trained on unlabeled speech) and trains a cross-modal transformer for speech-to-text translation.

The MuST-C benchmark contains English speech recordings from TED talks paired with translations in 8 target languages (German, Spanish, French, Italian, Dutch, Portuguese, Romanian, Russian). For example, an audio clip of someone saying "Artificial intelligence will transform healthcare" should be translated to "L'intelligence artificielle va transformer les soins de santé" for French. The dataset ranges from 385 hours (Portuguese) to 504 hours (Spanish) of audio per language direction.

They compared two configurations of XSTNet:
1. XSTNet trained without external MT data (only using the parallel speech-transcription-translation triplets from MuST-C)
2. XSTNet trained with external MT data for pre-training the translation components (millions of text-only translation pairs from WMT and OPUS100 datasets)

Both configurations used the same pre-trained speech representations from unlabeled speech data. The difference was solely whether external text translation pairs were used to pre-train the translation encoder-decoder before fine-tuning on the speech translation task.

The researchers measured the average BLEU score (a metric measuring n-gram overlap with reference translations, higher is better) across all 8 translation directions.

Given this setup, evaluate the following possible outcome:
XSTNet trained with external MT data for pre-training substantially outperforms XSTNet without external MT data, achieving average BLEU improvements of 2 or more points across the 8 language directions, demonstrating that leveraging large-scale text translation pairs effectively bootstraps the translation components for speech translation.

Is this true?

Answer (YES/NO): NO